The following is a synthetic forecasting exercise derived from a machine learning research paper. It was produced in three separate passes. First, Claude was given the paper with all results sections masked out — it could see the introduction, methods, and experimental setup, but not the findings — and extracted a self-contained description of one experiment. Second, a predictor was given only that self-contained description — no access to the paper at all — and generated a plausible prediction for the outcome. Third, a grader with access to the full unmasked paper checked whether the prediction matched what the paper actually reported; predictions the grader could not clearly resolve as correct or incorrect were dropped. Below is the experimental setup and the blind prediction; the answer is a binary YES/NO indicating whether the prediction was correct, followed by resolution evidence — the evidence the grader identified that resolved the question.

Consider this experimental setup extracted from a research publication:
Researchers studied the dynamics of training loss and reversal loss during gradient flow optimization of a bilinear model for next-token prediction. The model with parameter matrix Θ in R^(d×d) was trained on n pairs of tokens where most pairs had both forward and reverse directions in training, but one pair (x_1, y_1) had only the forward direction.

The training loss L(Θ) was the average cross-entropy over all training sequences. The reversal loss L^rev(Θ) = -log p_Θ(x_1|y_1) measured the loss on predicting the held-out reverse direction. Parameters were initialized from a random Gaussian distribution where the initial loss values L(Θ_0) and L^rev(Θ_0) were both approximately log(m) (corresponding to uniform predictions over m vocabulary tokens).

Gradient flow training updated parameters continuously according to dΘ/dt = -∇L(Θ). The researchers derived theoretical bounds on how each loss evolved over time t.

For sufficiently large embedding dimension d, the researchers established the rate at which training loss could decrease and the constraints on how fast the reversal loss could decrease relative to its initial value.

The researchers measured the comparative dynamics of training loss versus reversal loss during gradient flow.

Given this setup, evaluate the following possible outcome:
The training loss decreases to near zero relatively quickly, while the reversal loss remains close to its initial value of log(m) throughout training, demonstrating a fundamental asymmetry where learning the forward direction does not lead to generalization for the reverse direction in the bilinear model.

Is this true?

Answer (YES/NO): YES